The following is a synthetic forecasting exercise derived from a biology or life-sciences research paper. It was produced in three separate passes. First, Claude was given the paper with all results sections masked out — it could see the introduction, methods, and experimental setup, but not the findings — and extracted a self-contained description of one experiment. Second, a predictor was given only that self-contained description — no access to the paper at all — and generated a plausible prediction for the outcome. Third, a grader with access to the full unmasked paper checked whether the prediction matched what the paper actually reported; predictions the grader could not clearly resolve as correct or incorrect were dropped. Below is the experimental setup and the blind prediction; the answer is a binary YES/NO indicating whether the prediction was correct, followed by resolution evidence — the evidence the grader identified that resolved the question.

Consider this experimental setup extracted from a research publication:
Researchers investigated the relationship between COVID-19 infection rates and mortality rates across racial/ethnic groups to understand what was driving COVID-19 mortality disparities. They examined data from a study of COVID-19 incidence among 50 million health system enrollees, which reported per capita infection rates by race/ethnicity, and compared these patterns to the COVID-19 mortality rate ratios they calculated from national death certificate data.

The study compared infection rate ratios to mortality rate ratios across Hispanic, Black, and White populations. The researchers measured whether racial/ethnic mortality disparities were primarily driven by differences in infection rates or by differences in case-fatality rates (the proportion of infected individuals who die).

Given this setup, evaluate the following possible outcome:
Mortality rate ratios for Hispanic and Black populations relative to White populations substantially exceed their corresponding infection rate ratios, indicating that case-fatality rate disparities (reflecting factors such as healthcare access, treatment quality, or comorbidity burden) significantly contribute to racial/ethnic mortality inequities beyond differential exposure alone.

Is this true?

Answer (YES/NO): NO